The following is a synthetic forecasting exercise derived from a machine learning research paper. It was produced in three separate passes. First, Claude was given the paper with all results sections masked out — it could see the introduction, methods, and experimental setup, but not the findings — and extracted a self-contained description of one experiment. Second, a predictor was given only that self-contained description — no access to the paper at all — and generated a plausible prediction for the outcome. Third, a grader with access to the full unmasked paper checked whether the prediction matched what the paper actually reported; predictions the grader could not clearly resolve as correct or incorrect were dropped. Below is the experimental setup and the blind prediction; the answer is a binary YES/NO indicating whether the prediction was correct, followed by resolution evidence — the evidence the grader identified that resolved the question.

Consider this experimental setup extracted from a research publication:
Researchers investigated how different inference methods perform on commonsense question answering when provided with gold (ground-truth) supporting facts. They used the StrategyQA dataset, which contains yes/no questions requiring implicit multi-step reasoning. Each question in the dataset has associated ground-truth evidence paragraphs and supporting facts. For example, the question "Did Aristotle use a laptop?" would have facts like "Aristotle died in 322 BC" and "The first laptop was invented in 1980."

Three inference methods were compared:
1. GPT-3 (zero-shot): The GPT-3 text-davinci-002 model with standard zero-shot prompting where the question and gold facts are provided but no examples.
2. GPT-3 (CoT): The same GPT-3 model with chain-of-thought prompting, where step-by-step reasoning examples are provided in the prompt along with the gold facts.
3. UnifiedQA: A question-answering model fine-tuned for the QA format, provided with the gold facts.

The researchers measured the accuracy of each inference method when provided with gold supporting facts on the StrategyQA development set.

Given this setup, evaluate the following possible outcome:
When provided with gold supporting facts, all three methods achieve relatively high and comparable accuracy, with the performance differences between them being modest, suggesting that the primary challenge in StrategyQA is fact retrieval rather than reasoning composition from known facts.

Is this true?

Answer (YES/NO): NO